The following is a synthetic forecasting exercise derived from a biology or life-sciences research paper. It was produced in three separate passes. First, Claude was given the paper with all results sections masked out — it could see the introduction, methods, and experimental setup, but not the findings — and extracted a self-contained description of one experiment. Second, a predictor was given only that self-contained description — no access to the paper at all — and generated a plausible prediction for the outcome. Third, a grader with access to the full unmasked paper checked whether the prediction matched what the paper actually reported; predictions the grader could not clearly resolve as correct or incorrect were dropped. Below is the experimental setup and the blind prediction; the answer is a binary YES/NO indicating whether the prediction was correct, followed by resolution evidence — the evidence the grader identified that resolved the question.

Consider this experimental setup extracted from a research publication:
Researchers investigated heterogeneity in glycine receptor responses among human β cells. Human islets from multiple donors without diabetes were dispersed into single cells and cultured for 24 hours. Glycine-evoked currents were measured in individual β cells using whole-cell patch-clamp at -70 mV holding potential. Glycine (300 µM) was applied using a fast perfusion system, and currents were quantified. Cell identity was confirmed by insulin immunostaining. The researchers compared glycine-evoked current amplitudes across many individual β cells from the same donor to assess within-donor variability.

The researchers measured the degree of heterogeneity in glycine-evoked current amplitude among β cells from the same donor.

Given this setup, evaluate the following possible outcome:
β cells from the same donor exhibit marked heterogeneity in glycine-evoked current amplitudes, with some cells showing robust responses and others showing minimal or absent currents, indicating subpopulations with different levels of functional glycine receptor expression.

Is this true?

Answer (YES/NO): YES